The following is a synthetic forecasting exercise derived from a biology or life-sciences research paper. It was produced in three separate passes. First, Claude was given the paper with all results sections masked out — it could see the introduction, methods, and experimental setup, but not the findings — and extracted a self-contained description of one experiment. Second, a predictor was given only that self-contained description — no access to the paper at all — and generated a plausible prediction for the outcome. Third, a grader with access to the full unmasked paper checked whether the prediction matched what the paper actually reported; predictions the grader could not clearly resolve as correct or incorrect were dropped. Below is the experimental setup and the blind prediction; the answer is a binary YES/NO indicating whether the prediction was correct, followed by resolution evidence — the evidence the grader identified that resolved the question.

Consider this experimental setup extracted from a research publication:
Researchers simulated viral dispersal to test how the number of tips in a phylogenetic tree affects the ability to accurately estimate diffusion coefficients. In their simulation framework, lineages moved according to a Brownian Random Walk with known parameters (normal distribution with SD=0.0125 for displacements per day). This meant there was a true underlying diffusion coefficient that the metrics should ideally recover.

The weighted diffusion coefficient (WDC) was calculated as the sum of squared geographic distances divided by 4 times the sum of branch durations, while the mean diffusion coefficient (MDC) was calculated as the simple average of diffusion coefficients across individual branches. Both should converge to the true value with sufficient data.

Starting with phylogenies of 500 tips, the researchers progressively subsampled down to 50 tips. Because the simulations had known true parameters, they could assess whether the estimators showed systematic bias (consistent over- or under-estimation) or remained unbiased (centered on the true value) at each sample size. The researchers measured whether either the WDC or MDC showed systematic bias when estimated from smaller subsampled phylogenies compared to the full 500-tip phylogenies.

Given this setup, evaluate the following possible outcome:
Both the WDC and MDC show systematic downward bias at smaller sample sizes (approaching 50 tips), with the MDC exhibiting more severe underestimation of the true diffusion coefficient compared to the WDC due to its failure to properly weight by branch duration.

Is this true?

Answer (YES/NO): NO